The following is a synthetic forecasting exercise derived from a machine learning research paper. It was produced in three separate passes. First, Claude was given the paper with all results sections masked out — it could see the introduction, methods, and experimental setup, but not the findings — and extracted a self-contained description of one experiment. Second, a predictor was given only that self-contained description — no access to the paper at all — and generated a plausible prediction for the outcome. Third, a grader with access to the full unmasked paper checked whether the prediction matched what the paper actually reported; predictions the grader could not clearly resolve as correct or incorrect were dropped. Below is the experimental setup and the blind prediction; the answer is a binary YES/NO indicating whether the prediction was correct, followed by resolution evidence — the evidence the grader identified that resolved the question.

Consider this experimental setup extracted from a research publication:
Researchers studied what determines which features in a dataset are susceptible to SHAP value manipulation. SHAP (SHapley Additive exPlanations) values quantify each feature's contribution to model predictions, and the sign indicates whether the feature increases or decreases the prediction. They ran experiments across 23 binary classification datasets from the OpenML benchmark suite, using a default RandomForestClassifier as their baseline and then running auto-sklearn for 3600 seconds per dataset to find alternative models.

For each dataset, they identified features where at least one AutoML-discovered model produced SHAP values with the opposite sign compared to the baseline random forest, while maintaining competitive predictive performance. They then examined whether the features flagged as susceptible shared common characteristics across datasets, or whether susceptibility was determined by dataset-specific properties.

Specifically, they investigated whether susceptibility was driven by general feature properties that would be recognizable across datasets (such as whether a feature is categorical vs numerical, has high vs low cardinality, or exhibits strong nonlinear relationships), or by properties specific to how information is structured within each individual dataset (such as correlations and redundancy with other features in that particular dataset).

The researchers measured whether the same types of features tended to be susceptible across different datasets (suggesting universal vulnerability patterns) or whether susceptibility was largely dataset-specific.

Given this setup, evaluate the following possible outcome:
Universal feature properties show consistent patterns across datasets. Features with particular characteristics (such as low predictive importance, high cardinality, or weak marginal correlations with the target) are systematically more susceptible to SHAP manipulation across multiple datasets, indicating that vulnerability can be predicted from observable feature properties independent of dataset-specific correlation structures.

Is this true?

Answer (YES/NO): NO